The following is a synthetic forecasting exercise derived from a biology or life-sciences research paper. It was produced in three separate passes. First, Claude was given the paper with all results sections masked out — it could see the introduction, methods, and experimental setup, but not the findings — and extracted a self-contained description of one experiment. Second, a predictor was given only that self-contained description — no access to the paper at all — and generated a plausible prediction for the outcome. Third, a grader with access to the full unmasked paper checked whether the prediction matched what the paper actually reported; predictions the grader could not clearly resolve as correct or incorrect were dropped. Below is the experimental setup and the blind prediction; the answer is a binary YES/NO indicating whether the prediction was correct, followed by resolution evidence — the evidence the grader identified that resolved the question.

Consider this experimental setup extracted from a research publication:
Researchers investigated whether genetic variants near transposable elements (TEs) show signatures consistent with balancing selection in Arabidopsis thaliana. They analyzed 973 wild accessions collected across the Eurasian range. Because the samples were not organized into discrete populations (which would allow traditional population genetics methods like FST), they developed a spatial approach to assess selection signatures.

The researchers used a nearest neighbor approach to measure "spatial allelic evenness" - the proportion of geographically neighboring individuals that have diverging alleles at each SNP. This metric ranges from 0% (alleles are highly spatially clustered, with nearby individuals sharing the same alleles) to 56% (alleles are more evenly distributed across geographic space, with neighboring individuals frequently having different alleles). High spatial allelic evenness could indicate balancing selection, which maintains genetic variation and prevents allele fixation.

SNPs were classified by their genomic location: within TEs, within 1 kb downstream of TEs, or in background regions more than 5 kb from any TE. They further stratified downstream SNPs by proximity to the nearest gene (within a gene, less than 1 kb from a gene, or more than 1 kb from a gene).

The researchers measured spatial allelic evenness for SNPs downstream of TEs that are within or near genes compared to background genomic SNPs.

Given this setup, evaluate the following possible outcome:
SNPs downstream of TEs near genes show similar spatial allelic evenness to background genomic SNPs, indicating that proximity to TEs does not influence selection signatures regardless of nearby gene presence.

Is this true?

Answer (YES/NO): NO